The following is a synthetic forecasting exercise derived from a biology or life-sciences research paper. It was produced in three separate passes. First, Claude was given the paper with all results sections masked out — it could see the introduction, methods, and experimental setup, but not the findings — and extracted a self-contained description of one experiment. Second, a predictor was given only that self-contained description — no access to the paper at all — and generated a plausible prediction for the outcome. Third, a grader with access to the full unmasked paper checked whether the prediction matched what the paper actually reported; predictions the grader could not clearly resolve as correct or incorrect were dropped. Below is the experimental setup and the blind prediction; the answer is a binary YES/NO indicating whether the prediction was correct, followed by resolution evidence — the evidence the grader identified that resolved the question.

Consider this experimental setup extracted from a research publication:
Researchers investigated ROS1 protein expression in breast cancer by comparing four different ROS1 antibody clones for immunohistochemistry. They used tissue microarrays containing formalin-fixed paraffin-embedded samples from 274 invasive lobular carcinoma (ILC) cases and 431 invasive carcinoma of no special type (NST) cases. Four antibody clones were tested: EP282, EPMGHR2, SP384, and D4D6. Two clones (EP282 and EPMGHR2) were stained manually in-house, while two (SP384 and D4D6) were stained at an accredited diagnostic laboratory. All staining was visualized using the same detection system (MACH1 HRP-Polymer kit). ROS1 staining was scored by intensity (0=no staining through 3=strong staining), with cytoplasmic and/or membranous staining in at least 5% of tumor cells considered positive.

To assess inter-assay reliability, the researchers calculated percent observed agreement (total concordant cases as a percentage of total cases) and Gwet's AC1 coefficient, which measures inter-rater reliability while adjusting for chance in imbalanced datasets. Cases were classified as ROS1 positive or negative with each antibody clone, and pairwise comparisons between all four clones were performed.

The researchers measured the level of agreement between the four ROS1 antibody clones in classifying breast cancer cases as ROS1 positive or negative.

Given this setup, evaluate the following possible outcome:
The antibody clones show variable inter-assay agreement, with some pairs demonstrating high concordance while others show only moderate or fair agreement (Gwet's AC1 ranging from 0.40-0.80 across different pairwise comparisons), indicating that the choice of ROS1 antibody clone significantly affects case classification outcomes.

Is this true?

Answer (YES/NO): NO